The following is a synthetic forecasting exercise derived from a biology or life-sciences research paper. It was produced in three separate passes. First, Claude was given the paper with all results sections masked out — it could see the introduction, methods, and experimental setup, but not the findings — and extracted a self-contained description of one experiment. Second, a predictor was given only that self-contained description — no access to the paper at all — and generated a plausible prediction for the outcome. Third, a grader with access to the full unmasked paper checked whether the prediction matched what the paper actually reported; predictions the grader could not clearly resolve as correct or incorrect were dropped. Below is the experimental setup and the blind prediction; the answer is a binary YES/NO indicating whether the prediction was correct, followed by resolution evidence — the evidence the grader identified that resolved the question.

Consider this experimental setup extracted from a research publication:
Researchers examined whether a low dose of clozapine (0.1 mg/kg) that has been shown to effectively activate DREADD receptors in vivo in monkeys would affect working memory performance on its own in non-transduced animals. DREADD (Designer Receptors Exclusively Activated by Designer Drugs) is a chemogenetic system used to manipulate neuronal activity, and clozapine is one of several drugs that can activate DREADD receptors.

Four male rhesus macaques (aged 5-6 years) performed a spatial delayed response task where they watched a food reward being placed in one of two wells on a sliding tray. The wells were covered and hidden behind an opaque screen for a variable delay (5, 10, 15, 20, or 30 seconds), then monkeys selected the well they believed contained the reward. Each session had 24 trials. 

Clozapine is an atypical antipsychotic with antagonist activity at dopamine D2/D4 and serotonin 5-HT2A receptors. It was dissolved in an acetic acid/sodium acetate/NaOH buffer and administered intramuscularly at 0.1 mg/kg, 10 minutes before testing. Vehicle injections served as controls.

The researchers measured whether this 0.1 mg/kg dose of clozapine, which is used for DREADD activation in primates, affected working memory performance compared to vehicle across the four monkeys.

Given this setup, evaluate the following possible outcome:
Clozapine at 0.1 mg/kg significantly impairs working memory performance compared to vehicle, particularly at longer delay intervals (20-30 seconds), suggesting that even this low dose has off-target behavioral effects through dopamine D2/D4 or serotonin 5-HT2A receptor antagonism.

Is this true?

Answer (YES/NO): NO